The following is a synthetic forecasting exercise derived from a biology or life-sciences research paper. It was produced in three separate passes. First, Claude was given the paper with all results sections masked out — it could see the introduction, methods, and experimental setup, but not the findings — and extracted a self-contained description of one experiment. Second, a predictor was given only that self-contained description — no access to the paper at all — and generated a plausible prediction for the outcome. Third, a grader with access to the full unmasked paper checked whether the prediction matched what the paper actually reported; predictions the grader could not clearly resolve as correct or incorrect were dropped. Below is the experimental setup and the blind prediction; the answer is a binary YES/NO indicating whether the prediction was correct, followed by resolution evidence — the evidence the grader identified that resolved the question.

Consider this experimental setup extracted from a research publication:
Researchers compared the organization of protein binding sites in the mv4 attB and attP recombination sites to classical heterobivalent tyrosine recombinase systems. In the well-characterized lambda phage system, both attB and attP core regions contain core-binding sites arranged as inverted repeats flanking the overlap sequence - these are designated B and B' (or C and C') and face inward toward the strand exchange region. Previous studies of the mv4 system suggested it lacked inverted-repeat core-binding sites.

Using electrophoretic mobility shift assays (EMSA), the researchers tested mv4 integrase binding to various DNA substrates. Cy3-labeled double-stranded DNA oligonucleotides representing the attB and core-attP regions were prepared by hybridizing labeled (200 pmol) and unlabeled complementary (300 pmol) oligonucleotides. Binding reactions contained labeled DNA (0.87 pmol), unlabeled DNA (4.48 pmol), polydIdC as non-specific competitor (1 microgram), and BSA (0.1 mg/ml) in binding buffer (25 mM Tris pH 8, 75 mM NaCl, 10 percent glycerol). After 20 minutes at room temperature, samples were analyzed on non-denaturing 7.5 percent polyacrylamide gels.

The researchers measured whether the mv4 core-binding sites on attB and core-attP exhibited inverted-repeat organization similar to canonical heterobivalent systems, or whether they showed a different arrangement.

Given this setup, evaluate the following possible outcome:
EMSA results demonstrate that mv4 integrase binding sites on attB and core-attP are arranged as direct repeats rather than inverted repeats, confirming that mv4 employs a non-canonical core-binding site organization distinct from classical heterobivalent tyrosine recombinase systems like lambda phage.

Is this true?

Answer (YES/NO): NO